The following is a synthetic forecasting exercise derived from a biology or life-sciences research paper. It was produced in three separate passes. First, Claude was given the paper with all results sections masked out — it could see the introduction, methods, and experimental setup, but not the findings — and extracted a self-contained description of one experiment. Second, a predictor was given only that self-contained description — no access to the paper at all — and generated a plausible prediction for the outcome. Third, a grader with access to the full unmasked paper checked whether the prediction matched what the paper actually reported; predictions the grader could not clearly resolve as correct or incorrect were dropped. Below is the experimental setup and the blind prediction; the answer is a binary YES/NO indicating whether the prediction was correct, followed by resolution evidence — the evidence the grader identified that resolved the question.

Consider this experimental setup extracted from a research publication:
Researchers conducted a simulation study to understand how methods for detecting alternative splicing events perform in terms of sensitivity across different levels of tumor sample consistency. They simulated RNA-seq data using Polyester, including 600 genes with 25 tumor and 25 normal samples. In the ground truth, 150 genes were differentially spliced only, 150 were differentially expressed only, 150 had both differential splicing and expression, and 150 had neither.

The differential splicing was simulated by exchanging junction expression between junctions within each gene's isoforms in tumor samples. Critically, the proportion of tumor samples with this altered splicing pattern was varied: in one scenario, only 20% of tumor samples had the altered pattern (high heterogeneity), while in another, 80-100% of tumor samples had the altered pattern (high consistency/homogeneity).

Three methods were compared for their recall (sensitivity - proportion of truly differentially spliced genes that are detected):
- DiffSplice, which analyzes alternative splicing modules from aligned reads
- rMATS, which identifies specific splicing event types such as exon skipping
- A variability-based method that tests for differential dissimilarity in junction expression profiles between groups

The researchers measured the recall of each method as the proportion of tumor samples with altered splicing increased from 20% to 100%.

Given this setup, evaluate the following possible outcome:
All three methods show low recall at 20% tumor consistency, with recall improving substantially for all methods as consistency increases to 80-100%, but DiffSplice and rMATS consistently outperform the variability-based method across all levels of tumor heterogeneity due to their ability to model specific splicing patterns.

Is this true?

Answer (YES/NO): NO